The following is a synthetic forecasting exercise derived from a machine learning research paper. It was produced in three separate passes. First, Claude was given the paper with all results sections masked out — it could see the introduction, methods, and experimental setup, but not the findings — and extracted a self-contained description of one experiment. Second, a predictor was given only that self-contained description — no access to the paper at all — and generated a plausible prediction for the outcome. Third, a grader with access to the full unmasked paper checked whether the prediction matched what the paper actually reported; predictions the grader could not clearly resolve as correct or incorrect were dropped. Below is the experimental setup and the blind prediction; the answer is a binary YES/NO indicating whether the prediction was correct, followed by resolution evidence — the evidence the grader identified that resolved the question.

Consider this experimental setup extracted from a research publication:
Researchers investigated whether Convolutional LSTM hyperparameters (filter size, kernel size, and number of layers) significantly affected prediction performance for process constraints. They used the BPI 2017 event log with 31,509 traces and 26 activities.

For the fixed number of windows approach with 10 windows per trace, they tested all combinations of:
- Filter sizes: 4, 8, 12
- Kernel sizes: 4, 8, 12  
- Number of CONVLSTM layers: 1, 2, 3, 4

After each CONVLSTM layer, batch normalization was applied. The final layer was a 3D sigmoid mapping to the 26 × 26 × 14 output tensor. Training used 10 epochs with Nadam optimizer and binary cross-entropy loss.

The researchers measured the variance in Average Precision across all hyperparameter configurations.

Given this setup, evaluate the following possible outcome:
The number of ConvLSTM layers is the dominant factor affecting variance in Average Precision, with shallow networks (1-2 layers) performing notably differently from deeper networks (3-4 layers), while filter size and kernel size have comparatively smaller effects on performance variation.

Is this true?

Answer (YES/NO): NO